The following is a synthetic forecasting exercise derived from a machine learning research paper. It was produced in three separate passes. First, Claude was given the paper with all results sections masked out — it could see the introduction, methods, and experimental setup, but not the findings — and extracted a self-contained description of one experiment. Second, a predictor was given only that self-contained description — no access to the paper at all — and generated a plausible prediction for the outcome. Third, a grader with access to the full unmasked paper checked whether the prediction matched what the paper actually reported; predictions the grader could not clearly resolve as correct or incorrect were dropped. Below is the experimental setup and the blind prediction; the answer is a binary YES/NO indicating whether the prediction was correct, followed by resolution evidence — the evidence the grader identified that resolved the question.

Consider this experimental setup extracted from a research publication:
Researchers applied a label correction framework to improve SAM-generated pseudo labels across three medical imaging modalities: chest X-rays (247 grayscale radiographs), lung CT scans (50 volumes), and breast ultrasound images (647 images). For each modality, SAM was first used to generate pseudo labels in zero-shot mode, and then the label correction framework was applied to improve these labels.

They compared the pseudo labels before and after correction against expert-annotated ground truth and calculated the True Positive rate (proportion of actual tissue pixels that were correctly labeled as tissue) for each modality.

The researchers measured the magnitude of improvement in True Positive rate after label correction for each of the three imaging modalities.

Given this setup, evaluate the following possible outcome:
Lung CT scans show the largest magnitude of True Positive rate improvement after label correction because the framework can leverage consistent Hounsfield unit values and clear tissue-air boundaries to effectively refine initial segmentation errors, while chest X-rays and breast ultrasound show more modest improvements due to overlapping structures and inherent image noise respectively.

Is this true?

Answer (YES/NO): YES